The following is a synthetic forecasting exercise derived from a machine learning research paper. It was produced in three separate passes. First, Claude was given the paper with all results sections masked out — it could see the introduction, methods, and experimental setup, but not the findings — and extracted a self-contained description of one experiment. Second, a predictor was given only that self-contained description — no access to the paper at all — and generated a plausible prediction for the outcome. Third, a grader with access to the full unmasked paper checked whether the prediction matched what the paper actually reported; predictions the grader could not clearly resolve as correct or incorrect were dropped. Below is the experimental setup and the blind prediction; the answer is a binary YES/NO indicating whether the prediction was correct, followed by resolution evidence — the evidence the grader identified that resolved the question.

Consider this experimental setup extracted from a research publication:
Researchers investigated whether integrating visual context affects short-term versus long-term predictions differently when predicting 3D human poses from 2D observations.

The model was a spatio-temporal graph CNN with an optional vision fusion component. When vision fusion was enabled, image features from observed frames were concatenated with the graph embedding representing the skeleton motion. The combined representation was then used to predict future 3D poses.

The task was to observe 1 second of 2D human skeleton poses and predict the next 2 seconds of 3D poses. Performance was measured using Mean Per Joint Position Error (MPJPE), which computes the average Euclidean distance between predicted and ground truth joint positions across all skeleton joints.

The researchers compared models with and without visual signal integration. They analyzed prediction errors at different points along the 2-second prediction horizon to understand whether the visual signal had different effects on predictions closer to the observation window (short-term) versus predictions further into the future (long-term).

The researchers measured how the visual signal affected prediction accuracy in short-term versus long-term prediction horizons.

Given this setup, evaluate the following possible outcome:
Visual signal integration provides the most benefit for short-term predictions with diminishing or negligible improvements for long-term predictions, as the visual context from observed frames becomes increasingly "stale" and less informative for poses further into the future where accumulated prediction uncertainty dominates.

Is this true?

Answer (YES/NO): YES